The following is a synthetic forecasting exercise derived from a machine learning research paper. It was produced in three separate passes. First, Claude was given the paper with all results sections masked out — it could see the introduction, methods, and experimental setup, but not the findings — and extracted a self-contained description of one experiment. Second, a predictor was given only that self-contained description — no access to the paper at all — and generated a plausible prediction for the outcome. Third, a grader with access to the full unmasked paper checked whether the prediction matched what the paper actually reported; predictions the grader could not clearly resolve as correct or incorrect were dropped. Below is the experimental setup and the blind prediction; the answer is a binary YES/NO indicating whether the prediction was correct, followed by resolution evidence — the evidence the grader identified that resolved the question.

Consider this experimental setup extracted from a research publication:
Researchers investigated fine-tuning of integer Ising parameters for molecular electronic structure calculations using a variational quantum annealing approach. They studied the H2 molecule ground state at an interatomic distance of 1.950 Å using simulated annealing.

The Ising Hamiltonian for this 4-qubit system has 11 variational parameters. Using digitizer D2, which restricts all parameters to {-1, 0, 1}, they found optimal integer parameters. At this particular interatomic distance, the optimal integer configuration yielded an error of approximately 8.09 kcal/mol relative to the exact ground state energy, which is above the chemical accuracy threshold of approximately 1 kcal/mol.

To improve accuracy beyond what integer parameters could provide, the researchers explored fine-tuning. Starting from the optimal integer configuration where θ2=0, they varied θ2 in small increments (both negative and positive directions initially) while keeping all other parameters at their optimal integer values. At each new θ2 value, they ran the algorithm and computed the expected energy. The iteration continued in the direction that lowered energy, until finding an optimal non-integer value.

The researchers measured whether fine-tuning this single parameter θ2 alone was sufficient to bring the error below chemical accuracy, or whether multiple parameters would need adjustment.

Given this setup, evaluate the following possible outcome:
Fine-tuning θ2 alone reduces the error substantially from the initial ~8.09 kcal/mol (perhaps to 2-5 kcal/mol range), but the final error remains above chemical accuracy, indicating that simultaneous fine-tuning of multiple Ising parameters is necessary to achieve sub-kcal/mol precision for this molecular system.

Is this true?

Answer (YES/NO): NO